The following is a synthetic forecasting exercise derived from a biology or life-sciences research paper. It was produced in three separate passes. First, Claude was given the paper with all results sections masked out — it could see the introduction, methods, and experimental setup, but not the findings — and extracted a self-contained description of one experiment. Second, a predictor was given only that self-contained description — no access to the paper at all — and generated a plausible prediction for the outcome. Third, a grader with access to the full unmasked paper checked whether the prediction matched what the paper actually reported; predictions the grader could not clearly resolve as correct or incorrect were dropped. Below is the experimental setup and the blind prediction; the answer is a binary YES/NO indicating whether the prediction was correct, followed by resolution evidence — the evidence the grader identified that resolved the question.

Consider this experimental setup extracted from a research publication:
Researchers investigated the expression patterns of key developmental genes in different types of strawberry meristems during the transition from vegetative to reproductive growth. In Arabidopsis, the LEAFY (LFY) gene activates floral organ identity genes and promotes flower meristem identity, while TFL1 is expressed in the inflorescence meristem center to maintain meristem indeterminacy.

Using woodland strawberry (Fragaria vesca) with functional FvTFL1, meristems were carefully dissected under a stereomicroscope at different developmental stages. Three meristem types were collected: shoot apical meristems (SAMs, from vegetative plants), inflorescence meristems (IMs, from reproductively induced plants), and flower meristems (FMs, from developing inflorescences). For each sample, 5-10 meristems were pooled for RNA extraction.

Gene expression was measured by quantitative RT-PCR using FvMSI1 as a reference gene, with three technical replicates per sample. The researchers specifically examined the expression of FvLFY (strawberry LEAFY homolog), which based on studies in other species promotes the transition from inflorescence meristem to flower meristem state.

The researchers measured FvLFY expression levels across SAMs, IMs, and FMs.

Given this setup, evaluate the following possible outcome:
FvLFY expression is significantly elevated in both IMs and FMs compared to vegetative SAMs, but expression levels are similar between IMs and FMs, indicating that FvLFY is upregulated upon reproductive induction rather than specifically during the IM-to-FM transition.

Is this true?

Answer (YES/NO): NO